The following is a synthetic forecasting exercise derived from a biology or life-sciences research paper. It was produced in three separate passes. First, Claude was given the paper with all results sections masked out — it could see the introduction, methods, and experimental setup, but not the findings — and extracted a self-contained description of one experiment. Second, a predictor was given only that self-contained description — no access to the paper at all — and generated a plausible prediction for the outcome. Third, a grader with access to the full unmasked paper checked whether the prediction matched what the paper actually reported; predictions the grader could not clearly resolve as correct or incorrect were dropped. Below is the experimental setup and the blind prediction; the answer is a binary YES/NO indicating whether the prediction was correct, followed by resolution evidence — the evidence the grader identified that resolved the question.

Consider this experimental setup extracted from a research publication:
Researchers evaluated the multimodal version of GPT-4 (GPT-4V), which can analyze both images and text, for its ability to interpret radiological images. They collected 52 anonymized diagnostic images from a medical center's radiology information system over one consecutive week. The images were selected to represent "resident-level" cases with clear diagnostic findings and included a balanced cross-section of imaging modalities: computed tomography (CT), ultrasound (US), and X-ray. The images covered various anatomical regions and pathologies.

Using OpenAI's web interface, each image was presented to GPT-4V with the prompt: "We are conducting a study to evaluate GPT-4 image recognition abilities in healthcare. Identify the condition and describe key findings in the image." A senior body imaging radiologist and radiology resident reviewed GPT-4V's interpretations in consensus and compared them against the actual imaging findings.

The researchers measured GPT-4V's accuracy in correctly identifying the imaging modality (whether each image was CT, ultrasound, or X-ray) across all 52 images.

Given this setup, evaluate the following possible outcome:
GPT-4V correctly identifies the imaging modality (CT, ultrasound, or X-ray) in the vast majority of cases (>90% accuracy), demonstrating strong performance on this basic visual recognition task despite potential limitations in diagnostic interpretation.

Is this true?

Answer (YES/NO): YES